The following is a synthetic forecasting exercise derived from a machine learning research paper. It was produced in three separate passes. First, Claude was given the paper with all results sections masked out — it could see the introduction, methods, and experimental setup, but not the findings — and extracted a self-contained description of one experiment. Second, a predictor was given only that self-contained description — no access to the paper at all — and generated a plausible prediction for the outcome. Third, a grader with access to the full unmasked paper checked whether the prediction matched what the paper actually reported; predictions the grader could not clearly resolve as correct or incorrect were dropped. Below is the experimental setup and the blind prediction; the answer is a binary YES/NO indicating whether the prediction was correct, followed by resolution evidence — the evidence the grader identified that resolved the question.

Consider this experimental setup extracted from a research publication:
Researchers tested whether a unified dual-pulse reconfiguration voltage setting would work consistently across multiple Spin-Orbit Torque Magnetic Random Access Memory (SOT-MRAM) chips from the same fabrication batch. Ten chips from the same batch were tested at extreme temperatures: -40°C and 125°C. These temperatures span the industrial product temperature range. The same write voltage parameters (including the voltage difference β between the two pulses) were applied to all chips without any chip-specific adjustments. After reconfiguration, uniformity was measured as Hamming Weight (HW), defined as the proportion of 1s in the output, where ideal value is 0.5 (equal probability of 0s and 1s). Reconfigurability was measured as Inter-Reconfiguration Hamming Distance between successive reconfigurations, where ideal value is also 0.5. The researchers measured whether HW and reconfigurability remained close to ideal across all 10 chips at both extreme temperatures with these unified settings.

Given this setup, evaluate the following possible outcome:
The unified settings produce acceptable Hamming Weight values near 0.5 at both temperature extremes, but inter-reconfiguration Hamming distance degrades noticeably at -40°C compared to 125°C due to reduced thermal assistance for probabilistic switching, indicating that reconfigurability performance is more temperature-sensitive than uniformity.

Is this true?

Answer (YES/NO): NO